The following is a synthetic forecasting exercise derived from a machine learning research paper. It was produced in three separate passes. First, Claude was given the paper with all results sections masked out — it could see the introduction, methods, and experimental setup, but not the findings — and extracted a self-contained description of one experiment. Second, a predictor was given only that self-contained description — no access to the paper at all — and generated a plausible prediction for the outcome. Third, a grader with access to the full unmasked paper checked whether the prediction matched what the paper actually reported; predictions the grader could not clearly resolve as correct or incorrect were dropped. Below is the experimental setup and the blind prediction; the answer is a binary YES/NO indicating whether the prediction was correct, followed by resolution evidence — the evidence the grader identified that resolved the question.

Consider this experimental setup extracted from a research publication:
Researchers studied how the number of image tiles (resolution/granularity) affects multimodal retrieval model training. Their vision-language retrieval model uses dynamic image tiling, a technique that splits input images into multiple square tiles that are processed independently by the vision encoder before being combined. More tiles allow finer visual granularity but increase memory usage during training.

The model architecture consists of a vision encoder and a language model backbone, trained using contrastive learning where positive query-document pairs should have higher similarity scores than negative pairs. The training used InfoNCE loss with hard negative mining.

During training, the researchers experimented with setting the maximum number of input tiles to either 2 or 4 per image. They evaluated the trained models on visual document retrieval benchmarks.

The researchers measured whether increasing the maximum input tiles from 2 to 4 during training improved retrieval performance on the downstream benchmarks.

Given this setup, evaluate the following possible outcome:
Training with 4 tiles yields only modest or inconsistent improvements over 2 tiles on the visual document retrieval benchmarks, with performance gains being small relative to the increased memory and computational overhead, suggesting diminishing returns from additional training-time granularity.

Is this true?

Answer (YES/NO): NO